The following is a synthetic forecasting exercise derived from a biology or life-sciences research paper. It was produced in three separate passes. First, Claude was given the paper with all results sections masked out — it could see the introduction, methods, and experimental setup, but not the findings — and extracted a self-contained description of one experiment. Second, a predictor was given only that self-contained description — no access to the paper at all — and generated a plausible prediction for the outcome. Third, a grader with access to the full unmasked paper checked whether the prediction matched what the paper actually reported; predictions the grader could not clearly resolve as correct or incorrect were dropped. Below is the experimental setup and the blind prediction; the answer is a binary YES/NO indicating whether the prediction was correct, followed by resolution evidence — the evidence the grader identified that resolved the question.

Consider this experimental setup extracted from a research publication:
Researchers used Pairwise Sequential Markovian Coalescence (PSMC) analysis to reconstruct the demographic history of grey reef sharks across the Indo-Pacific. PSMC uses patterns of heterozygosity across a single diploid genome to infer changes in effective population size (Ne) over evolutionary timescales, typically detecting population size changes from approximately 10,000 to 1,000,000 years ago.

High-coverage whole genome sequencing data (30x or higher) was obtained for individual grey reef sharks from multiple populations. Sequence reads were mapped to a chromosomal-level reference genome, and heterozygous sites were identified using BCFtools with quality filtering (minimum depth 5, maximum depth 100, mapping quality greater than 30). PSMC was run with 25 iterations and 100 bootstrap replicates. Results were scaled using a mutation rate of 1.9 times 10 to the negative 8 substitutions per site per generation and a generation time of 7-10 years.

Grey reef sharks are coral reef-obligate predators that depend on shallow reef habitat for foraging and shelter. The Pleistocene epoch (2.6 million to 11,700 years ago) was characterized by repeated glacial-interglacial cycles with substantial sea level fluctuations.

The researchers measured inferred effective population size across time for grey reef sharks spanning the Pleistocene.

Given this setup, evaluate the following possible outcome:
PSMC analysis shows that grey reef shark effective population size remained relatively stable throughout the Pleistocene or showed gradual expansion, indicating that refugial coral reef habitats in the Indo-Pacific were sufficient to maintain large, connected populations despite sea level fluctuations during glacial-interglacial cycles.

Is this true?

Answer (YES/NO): NO